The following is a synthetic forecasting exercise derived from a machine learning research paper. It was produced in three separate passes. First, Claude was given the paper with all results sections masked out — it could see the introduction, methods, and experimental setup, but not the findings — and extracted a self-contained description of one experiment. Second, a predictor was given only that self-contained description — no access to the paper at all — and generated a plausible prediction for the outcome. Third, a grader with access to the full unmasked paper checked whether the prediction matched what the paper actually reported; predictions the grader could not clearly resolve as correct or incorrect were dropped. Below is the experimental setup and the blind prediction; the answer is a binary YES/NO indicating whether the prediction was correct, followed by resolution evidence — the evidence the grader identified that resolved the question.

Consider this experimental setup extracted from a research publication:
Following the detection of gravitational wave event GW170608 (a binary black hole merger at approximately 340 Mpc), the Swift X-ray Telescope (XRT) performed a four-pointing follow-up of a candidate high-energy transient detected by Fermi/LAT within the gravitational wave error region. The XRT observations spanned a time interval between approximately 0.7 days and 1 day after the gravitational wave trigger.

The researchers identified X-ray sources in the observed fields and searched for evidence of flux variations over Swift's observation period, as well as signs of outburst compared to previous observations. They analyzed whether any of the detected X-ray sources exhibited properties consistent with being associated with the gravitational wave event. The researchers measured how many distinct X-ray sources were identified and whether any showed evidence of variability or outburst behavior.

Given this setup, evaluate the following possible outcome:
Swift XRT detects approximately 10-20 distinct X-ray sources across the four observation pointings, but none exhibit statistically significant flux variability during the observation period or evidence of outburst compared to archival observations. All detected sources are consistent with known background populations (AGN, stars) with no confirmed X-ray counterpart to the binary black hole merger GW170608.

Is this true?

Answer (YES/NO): NO